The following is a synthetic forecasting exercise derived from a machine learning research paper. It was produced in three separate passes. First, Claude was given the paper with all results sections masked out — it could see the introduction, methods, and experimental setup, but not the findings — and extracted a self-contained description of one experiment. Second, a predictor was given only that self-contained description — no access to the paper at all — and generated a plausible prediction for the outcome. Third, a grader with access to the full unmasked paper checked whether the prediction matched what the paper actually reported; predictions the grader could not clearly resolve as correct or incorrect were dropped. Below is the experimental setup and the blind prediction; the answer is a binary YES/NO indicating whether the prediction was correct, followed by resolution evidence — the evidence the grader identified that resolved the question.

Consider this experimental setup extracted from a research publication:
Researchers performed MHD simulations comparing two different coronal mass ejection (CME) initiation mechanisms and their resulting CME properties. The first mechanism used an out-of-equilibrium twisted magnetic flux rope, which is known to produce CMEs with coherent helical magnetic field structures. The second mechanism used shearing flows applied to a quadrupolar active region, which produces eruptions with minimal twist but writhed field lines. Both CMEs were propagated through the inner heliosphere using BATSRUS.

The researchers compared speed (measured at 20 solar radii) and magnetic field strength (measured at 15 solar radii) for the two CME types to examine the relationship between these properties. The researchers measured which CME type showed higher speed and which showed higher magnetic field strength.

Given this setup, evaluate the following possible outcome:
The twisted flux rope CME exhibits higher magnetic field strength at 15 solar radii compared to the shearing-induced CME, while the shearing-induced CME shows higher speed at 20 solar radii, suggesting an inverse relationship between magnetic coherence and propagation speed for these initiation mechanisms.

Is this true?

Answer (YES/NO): YES